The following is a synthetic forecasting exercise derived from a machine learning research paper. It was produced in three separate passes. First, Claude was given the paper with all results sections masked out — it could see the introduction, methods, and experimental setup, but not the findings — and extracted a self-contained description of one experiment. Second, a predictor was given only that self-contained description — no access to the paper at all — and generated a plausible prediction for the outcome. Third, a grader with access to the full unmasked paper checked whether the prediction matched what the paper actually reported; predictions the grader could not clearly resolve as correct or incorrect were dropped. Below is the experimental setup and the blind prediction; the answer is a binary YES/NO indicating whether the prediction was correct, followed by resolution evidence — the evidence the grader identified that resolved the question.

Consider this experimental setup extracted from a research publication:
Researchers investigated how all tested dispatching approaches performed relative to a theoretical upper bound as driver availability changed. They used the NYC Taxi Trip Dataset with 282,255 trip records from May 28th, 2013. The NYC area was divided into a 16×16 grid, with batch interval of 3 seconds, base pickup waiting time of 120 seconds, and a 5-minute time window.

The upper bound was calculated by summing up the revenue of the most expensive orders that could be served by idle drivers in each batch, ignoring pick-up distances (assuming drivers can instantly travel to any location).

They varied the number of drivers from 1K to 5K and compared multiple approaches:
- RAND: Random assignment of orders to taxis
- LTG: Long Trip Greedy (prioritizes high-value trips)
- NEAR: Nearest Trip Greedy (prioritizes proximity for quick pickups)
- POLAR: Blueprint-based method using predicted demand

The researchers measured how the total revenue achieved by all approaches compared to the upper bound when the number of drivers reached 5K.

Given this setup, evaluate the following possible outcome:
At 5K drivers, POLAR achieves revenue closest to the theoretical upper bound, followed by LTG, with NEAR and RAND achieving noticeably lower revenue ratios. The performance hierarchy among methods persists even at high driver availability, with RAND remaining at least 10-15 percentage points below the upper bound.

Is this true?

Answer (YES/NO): NO